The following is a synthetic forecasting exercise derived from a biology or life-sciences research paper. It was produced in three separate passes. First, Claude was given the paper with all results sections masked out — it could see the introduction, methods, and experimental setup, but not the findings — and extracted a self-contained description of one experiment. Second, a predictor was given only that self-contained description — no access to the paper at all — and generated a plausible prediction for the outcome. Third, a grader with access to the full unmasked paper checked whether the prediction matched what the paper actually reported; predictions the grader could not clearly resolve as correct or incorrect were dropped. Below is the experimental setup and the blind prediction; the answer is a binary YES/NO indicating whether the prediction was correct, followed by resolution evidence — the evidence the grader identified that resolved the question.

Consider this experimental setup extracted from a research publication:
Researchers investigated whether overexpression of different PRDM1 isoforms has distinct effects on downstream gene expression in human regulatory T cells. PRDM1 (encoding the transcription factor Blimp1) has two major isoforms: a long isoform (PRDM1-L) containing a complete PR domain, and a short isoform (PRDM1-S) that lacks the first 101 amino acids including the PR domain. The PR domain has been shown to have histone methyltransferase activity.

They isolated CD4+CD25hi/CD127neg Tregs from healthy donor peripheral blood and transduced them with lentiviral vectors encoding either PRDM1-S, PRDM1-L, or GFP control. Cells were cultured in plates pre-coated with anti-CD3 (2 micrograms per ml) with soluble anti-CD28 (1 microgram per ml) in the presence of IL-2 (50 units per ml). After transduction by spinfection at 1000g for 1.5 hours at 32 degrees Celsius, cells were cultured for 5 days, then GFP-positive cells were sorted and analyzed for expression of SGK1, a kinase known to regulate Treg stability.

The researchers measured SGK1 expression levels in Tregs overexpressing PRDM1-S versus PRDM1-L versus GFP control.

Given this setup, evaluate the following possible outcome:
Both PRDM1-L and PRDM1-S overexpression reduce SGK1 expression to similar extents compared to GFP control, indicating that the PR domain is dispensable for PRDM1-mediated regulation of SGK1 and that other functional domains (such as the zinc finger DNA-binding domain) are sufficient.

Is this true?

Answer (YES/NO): NO